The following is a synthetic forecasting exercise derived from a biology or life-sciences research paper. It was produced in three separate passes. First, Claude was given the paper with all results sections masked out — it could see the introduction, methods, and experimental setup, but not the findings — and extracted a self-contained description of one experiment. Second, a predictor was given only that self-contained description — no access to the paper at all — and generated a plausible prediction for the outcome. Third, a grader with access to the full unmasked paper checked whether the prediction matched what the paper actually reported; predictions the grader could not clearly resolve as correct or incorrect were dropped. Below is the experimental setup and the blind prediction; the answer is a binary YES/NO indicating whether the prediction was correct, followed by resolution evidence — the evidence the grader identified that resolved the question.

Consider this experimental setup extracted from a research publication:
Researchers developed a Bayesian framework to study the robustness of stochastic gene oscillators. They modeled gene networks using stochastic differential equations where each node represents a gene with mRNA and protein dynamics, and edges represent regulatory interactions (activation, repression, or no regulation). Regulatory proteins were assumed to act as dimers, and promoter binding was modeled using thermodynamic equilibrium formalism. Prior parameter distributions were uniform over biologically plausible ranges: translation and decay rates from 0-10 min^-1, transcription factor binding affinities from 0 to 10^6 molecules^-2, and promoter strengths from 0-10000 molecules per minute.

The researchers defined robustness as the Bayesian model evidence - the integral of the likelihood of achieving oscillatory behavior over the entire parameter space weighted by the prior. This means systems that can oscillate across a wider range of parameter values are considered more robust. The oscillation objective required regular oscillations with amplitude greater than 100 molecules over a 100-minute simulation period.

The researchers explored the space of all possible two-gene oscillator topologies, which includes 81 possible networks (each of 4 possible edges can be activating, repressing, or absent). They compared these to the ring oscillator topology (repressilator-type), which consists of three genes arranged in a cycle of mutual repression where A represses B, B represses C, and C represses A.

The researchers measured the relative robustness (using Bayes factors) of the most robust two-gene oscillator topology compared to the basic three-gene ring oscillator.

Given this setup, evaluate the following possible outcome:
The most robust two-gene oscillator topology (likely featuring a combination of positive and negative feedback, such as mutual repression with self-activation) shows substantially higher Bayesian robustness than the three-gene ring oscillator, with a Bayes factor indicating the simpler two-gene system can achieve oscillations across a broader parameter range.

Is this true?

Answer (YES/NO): NO